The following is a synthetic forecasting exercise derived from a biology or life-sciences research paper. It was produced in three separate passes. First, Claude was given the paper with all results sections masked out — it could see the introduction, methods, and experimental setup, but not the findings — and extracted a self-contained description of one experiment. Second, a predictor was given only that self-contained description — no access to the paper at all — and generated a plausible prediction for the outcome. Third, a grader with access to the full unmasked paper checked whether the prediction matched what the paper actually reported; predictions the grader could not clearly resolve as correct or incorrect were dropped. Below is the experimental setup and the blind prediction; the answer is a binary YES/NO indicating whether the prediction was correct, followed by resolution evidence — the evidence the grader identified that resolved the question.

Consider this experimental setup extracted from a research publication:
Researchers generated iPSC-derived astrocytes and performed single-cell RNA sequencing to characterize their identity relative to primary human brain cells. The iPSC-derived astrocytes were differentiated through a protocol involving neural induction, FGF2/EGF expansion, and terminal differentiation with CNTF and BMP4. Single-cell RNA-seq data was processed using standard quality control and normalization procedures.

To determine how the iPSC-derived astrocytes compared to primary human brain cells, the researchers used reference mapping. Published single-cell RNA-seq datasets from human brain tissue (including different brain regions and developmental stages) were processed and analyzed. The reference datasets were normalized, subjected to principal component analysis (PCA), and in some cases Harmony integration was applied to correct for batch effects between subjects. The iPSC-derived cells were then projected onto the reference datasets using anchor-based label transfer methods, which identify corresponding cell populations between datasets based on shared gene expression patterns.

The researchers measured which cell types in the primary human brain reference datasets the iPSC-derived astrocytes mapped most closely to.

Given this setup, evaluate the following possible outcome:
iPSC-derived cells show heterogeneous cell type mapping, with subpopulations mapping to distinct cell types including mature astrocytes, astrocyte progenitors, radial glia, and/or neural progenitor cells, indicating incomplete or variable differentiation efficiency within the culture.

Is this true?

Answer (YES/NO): YES